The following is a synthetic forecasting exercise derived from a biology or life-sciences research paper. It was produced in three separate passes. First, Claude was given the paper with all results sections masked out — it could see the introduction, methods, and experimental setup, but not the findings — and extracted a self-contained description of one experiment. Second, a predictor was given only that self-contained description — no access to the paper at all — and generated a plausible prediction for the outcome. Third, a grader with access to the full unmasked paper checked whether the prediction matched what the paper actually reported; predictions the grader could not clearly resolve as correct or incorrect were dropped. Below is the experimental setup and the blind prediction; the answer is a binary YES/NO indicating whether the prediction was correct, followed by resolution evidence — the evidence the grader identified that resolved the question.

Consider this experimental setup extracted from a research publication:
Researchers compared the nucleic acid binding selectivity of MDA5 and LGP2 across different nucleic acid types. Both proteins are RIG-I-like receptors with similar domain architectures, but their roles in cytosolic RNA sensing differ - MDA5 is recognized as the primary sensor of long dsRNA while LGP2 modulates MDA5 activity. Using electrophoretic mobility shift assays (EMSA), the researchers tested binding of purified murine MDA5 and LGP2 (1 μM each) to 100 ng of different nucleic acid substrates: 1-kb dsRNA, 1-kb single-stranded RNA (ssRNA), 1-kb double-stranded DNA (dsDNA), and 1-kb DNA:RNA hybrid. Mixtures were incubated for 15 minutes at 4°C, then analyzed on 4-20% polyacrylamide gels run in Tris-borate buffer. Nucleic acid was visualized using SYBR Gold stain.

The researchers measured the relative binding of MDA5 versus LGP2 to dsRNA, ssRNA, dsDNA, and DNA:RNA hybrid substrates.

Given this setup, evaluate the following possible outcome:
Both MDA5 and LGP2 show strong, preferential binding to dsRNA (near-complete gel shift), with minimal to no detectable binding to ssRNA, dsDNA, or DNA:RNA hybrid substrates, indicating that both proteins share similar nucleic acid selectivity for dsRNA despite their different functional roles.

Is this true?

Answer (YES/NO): NO